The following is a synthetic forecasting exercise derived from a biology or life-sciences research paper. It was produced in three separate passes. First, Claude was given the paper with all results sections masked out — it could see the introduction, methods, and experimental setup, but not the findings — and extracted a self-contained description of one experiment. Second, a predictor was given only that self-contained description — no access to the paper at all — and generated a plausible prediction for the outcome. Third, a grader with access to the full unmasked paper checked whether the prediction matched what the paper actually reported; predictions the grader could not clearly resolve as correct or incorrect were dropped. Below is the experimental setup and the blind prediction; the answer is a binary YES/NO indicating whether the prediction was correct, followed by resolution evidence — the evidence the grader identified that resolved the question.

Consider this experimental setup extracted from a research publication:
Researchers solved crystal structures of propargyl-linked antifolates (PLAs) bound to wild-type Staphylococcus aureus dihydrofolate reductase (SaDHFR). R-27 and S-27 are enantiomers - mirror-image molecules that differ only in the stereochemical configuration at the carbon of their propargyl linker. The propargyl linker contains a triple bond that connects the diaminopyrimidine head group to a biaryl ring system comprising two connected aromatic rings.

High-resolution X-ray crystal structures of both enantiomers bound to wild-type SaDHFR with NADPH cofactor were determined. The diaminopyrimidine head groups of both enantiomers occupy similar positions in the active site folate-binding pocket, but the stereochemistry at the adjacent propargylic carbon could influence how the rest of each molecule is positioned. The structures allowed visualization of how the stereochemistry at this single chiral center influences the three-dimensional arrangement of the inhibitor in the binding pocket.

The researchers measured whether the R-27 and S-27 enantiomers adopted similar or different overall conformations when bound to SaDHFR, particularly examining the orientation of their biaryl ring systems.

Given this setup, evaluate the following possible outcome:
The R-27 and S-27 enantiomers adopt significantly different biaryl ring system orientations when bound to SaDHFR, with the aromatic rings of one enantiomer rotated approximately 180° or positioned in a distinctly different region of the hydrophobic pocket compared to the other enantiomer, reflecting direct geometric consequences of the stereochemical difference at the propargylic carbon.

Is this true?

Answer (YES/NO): YES